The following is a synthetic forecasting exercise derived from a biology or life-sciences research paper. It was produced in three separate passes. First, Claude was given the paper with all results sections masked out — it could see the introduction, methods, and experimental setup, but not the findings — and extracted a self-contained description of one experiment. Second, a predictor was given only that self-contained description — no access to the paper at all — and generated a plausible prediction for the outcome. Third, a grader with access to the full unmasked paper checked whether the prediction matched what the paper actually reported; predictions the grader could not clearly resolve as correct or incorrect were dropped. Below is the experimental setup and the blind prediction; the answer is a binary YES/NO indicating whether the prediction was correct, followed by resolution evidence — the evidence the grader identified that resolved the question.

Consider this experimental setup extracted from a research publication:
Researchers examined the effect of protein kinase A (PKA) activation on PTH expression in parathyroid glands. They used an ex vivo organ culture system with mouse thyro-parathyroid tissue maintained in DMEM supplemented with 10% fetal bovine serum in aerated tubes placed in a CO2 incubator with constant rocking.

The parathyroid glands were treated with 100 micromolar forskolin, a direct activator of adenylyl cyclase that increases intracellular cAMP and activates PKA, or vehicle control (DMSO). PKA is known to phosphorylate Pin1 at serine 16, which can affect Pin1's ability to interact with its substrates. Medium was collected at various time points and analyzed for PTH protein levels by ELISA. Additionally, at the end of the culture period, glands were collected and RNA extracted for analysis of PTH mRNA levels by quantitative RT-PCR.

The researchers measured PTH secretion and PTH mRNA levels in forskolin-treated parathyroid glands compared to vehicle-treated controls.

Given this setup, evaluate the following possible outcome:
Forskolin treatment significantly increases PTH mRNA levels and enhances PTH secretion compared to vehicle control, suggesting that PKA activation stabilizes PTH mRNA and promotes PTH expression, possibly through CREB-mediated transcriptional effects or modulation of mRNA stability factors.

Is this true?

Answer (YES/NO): YES